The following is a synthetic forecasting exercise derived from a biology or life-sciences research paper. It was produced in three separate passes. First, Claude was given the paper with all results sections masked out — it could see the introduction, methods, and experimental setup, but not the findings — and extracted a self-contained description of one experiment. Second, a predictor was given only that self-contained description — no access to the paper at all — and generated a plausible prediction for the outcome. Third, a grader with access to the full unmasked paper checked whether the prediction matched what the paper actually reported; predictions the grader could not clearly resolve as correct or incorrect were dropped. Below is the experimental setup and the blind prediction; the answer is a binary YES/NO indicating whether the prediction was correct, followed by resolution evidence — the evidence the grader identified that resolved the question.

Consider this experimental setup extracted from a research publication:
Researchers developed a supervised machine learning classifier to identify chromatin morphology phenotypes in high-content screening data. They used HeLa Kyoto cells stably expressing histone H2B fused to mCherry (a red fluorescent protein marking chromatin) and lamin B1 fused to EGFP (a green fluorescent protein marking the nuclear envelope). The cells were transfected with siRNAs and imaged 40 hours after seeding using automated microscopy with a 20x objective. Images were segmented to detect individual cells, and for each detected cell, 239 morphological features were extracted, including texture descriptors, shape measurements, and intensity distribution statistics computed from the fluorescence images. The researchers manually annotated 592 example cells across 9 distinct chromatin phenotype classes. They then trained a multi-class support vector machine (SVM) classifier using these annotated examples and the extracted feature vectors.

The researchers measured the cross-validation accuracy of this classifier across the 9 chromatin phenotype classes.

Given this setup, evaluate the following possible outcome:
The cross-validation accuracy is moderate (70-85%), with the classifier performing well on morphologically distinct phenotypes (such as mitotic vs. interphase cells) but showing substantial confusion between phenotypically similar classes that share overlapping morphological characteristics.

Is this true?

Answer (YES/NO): NO